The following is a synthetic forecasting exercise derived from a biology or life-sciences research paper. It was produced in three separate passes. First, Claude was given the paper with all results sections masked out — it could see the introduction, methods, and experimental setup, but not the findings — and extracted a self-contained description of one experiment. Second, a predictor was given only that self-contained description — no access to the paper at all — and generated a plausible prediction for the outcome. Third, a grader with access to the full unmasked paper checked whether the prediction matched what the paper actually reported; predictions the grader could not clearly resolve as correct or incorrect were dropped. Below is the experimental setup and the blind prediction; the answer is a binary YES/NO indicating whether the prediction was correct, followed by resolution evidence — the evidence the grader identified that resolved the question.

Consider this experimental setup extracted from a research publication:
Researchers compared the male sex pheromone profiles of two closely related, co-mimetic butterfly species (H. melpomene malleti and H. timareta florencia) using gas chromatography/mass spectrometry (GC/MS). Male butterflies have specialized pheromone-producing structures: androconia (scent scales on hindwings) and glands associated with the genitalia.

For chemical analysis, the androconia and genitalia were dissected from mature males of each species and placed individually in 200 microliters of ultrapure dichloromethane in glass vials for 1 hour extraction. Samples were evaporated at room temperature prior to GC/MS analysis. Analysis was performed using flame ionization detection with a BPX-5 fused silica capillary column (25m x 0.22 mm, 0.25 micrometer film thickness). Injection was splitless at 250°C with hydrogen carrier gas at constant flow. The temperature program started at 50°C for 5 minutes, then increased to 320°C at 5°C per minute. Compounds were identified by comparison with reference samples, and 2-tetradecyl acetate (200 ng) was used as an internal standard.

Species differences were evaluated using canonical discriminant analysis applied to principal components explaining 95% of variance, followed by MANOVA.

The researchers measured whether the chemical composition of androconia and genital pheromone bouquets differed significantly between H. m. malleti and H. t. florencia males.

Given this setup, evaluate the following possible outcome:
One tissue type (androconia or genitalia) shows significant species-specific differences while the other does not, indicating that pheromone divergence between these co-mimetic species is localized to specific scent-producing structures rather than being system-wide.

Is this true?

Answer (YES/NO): NO